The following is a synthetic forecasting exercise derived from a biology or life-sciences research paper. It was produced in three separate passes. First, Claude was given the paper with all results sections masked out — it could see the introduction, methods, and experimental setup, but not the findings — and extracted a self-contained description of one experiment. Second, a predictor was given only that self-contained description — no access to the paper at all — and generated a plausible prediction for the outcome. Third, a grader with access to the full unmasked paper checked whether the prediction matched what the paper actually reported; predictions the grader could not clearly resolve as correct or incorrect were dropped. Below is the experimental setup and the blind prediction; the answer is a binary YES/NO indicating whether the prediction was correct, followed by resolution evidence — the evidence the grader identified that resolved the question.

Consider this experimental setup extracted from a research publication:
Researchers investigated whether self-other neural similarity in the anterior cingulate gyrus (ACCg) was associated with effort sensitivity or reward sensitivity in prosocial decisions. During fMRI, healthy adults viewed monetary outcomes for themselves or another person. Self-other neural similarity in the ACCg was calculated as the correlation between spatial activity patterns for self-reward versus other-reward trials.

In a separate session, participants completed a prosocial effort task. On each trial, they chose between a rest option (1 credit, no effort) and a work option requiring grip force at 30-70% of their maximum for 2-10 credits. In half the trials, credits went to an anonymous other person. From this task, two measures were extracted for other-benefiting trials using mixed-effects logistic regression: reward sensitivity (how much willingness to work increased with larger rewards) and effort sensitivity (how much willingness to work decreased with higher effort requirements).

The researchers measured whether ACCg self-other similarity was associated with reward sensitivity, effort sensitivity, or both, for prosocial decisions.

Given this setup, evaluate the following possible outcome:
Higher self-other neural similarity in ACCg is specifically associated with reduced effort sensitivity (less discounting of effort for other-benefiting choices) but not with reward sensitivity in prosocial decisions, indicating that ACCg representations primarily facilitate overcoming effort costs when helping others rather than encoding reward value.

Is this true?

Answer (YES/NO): NO